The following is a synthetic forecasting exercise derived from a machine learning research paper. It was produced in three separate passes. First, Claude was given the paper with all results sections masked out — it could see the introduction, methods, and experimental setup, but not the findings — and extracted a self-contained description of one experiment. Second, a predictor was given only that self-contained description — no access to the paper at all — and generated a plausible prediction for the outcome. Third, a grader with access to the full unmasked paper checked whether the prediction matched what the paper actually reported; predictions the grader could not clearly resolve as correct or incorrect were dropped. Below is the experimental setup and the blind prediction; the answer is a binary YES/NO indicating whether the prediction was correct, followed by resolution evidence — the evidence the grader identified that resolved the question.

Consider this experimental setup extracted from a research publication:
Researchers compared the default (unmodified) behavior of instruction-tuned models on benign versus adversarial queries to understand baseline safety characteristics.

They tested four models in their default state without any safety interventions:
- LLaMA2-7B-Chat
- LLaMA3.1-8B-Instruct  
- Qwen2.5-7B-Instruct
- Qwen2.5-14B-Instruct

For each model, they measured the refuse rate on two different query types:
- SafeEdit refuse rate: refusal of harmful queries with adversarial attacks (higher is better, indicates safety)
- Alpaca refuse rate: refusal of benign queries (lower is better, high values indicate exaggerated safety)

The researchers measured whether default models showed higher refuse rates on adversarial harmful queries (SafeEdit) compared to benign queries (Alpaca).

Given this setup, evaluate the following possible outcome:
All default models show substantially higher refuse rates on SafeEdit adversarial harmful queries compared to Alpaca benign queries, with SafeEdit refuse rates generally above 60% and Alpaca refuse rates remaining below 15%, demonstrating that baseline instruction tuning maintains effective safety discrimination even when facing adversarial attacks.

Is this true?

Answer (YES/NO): NO